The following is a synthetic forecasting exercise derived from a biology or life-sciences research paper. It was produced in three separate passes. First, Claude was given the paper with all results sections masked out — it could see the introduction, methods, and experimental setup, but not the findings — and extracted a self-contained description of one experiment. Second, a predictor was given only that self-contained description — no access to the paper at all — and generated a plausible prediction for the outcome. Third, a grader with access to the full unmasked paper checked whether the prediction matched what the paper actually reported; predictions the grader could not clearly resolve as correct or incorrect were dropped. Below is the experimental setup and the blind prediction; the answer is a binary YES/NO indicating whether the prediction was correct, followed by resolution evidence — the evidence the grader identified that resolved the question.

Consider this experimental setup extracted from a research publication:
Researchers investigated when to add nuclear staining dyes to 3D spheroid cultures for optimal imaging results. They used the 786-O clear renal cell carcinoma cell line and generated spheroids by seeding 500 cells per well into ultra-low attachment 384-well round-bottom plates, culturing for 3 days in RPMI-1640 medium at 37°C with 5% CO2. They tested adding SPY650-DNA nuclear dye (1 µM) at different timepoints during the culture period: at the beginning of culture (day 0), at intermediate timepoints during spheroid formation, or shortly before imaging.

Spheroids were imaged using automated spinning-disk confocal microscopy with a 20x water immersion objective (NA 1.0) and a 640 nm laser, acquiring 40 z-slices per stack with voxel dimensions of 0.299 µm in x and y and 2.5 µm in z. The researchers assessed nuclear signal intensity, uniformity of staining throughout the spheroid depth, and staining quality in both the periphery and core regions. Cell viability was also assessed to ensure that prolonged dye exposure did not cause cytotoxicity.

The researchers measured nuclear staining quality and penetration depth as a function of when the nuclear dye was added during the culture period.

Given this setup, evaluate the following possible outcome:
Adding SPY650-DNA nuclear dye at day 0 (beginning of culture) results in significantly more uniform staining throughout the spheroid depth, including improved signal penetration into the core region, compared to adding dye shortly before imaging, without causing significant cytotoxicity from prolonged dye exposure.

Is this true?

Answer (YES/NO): NO